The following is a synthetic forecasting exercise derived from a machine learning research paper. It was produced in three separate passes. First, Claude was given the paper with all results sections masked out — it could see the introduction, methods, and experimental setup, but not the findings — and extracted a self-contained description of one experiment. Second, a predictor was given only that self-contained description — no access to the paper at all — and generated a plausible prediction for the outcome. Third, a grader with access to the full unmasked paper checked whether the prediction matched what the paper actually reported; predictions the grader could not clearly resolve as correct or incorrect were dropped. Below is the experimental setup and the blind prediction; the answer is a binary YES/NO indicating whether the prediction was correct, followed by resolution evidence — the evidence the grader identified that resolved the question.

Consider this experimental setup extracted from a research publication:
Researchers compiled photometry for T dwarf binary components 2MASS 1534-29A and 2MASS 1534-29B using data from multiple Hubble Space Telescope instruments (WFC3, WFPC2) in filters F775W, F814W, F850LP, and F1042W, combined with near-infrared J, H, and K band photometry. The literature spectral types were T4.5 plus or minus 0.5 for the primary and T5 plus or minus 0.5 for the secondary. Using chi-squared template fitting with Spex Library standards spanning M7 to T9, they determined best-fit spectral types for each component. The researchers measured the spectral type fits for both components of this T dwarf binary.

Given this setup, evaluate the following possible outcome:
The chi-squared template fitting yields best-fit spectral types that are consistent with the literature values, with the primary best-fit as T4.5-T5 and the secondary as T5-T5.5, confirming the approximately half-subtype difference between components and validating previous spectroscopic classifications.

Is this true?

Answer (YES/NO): NO